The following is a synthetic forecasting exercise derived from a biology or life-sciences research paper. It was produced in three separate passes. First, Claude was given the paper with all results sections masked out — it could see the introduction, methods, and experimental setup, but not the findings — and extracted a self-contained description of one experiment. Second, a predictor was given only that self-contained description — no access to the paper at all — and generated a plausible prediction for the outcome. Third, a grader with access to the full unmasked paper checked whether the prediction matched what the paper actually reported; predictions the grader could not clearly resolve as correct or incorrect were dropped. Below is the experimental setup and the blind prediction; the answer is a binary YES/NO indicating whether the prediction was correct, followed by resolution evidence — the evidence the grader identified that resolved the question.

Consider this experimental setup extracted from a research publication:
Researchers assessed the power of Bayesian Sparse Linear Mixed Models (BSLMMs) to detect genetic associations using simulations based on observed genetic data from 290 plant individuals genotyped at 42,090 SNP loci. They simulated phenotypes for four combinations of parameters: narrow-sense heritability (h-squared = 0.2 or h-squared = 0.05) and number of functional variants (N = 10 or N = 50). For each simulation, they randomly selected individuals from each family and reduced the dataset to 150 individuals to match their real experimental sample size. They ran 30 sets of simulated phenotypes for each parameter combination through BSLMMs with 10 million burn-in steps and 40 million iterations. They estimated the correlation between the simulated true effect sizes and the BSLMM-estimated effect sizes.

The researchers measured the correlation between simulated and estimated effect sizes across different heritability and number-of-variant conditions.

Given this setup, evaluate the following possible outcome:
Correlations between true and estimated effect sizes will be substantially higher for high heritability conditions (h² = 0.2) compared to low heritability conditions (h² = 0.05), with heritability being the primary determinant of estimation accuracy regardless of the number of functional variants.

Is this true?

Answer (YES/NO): NO